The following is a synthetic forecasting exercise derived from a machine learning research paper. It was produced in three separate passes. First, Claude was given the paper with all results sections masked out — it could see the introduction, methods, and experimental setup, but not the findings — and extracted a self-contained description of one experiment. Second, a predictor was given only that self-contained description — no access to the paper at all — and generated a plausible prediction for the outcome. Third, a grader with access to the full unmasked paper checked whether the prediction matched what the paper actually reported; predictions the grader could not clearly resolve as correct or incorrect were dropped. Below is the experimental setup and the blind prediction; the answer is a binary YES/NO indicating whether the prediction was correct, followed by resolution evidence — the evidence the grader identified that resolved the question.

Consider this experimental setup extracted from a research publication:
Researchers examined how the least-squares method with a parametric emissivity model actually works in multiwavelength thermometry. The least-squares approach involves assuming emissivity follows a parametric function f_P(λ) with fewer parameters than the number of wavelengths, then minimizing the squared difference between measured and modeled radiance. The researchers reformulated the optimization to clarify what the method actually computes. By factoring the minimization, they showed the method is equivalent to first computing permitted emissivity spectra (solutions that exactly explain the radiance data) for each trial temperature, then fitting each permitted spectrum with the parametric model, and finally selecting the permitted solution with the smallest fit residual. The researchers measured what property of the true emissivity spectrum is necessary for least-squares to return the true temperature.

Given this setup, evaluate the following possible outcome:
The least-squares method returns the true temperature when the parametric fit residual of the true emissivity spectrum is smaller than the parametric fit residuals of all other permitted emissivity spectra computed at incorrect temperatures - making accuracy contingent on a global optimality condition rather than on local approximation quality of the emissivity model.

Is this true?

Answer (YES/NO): YES